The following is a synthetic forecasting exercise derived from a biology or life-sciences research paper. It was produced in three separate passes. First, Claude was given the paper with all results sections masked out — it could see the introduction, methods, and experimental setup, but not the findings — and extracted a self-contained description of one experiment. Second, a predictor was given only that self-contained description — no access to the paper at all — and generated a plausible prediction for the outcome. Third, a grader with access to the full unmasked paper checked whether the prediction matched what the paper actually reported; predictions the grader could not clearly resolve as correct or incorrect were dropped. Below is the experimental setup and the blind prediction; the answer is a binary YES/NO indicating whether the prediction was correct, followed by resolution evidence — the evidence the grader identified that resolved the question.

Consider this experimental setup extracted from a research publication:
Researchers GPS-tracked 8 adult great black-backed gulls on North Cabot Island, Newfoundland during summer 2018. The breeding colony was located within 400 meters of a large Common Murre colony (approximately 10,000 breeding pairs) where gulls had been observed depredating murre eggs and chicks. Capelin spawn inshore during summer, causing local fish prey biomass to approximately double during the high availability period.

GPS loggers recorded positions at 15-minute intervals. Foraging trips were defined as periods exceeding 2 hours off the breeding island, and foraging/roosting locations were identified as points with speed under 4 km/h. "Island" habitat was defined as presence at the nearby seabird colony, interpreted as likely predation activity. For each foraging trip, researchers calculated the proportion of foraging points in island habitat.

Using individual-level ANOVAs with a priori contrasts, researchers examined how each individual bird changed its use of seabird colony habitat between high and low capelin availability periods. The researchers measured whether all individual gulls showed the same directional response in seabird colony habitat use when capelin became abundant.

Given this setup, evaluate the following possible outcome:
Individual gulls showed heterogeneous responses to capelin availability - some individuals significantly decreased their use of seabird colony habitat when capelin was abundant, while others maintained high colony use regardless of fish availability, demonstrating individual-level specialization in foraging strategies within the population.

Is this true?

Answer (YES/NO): NO